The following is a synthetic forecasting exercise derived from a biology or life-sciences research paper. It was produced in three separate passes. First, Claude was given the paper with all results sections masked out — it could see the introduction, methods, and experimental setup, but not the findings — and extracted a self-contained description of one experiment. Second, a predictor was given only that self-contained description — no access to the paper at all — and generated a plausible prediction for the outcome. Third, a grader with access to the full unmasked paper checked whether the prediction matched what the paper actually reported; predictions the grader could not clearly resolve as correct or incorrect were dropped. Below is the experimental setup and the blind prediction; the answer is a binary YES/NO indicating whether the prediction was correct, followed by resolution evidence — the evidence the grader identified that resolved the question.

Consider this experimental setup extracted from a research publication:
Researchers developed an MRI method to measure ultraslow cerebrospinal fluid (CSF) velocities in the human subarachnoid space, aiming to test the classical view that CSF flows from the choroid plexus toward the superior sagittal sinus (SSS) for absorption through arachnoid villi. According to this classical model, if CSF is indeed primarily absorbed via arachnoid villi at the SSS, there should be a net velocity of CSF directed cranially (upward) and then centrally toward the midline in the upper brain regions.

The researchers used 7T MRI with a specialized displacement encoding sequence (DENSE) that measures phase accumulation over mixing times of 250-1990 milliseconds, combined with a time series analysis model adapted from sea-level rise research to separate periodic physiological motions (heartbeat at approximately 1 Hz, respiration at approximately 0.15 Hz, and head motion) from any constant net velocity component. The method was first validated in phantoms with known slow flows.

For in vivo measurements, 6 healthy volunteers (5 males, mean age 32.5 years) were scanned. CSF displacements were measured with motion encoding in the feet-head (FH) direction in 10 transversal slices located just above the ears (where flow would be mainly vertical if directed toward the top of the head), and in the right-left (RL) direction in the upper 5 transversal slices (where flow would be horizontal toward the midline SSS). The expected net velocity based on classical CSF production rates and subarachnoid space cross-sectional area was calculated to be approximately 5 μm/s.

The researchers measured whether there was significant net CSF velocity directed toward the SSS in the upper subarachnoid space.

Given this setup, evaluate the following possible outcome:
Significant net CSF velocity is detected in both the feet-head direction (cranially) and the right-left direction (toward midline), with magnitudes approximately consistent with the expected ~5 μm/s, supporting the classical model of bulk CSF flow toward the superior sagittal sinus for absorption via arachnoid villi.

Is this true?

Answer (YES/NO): NO